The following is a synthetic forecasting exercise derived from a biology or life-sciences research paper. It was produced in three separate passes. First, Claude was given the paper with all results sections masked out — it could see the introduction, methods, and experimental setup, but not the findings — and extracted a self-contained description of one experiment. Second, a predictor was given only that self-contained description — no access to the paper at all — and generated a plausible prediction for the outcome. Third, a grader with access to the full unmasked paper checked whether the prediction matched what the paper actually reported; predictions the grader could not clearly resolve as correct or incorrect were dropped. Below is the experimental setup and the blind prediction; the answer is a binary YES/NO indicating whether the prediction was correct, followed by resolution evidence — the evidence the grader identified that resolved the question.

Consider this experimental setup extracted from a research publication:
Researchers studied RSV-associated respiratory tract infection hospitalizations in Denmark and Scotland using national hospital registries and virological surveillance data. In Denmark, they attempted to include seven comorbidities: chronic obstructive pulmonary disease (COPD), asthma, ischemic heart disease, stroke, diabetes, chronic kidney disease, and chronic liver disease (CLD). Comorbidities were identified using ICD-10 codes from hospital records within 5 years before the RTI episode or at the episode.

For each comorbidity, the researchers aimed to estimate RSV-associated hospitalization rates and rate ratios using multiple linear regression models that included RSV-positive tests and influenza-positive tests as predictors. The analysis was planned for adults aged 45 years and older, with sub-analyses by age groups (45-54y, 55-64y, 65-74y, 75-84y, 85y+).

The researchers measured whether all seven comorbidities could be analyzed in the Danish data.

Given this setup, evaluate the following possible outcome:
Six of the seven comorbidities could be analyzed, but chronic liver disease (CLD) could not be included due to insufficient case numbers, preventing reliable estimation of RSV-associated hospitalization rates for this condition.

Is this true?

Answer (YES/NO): YES